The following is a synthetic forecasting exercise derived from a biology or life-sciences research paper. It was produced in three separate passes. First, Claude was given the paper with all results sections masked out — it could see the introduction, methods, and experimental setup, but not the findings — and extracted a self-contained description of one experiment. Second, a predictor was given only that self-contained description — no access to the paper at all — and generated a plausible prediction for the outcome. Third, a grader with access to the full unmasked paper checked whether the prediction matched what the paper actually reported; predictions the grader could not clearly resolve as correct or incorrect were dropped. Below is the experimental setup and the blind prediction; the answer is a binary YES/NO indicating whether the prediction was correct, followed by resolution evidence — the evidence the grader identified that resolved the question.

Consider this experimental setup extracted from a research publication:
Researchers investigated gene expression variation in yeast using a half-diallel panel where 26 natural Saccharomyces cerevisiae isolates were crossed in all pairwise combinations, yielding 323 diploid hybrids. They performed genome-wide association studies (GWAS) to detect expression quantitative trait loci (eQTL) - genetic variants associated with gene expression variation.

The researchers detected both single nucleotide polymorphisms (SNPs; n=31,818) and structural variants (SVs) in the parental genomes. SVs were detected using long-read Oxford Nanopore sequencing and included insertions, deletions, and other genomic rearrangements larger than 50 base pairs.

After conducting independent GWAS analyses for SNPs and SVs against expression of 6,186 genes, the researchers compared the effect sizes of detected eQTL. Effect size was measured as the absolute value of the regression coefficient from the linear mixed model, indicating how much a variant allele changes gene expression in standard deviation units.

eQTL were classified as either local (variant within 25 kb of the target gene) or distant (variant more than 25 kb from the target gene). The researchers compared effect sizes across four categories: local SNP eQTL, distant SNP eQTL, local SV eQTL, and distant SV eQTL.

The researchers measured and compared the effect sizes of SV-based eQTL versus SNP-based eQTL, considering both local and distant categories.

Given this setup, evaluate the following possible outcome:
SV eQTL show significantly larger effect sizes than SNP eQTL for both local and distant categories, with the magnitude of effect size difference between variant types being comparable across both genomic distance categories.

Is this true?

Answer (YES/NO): NO